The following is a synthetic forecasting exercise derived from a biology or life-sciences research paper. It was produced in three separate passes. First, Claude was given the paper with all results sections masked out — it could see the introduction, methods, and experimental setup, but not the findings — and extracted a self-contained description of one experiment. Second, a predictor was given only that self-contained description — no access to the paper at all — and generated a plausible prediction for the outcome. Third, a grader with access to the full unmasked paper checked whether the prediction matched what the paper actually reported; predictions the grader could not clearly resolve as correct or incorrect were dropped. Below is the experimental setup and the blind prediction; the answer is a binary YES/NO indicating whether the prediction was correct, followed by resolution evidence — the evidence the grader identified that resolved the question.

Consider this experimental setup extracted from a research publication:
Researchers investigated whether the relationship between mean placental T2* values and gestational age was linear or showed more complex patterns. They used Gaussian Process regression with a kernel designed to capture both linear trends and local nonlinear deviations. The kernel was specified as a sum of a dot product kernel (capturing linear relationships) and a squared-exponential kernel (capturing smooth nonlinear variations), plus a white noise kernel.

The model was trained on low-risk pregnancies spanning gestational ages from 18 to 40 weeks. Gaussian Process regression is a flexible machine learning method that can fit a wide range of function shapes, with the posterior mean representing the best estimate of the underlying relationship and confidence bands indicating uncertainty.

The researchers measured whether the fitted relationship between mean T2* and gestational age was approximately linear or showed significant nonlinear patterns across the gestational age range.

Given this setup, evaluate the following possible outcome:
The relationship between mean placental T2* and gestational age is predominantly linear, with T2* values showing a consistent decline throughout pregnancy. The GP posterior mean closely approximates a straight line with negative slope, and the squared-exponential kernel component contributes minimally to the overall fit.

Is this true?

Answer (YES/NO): YES